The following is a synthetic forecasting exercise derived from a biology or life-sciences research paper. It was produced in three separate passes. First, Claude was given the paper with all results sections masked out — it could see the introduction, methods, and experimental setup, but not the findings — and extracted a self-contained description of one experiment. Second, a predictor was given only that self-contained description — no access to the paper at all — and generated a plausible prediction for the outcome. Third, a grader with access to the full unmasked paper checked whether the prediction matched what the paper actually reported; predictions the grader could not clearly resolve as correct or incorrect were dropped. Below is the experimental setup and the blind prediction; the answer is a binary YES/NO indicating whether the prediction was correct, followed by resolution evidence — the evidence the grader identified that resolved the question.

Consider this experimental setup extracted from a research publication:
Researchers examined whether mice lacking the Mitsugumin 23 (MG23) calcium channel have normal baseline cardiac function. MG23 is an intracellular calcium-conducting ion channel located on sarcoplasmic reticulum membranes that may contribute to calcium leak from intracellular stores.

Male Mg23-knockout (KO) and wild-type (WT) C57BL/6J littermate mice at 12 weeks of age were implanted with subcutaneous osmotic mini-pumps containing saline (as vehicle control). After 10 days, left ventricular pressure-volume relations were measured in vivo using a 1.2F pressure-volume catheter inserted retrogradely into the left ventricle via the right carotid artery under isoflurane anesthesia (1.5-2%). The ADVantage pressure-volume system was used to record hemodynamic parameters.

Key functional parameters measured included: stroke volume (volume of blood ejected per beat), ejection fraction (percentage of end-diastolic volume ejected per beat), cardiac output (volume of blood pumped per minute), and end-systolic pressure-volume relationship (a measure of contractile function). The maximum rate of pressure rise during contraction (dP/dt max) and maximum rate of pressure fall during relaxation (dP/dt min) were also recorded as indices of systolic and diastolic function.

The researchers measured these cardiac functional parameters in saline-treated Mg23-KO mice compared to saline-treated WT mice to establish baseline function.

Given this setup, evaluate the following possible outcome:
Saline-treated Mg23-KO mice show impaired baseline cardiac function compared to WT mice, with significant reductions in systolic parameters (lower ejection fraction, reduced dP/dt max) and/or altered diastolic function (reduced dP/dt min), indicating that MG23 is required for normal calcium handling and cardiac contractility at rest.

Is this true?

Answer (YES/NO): NO